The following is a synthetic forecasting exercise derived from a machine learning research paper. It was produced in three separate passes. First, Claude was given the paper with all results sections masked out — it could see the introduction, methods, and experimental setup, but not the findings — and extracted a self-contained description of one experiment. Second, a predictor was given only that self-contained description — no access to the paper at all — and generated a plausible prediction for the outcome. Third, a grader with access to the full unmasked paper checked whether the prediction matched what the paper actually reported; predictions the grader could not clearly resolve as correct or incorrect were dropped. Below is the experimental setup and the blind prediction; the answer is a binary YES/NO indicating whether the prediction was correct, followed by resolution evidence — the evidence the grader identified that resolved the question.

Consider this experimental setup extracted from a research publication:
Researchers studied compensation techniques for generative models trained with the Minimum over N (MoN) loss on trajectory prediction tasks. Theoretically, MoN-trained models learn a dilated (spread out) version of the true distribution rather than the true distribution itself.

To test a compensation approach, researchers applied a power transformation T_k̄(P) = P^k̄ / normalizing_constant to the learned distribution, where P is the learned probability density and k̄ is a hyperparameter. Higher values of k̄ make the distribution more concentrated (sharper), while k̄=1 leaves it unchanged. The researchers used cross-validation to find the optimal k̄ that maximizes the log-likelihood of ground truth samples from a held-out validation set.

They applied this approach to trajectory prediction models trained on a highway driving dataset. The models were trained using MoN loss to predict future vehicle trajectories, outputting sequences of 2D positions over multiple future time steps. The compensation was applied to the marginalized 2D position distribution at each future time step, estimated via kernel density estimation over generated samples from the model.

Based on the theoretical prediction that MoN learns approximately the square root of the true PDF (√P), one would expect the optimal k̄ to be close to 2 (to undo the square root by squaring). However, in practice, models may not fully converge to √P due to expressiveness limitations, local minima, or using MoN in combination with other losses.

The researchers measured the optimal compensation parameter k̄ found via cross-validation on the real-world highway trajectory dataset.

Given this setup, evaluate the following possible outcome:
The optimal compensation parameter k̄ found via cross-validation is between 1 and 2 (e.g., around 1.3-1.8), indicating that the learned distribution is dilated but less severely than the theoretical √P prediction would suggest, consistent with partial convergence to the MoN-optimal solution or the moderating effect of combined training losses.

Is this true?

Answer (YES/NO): NO